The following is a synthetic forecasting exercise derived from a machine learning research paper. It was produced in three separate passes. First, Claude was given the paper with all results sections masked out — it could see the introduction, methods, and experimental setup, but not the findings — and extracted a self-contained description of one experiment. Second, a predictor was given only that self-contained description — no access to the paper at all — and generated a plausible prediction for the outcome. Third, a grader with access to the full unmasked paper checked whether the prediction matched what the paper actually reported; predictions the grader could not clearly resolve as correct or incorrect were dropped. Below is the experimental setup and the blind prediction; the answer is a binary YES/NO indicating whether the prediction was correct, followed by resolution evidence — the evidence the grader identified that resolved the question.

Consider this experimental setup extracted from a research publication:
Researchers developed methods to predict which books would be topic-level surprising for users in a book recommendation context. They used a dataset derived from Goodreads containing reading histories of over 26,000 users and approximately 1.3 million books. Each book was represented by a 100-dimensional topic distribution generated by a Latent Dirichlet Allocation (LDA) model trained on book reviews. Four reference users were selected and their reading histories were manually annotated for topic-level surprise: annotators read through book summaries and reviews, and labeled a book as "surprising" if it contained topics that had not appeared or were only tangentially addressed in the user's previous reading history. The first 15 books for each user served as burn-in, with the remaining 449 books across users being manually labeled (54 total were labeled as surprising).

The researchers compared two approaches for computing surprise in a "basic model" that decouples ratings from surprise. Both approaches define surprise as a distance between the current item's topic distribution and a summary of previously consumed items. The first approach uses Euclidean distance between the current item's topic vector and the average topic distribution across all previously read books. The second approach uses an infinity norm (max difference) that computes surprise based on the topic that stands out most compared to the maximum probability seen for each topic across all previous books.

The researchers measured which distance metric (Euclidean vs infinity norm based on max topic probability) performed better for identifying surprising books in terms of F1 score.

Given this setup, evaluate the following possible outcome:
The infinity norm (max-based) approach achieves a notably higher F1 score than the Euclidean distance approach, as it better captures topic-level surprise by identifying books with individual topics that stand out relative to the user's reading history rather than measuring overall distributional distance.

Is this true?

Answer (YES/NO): YES